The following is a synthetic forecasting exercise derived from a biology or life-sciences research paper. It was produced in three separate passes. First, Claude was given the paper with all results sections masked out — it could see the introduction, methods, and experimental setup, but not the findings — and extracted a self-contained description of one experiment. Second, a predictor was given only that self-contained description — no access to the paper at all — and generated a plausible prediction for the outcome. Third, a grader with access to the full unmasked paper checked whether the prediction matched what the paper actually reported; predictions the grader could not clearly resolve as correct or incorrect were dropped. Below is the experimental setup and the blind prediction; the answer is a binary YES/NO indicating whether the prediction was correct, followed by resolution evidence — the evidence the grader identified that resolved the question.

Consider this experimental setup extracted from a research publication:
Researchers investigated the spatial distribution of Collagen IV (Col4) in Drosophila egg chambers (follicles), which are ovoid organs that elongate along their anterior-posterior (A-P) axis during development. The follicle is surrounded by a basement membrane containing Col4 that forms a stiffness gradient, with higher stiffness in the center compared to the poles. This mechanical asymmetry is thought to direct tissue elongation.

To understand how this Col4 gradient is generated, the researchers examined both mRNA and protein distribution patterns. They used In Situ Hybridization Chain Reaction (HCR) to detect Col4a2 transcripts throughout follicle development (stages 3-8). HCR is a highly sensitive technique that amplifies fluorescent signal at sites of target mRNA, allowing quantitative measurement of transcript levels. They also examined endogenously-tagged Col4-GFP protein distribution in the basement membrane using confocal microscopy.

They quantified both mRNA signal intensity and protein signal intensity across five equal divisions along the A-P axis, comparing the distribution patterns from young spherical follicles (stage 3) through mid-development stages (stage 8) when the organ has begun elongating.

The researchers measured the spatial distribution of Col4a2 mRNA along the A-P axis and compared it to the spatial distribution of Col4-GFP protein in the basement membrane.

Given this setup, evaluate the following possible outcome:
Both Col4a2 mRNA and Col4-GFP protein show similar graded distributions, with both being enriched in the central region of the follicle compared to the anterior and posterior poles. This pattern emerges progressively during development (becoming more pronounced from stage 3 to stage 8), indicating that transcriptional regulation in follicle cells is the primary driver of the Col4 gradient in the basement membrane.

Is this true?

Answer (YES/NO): NO